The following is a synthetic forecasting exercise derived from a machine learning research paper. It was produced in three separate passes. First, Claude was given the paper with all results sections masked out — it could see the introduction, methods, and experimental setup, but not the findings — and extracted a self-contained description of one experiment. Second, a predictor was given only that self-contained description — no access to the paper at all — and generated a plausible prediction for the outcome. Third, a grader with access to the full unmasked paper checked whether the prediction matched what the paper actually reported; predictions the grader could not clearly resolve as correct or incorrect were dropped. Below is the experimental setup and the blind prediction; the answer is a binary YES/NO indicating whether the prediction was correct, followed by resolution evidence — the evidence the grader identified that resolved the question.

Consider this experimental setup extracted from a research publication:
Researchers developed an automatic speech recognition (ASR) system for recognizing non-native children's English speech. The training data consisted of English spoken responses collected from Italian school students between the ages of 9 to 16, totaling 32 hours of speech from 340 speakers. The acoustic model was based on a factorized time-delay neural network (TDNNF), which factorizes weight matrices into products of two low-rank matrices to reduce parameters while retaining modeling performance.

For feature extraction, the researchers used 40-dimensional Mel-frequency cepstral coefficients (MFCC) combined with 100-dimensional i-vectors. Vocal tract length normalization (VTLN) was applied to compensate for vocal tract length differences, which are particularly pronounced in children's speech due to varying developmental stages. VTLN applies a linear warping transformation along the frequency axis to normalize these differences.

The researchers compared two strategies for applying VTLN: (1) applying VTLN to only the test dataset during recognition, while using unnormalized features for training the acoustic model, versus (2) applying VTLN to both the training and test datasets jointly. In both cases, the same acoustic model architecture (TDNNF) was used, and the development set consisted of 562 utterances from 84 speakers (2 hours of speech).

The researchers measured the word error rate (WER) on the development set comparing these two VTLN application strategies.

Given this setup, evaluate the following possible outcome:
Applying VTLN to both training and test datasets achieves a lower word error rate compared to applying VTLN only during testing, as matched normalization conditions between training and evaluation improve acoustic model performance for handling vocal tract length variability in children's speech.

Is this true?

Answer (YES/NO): NO